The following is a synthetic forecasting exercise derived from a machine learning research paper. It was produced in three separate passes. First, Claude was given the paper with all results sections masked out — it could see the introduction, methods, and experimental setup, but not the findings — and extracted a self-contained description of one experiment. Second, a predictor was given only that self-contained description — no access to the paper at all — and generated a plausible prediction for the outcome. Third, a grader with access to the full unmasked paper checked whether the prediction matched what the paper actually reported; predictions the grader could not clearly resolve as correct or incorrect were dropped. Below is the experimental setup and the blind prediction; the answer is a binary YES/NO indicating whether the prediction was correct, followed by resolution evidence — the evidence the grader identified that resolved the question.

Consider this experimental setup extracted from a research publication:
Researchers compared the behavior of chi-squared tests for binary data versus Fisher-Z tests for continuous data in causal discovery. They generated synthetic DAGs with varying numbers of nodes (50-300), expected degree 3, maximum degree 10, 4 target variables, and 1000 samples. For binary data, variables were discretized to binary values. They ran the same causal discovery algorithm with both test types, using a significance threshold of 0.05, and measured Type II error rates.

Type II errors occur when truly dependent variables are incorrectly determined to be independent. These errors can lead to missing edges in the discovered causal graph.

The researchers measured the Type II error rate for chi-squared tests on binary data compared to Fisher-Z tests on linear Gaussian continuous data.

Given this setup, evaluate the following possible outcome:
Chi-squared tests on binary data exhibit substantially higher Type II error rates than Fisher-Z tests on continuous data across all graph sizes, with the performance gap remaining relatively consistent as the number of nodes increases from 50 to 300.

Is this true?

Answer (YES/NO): NO